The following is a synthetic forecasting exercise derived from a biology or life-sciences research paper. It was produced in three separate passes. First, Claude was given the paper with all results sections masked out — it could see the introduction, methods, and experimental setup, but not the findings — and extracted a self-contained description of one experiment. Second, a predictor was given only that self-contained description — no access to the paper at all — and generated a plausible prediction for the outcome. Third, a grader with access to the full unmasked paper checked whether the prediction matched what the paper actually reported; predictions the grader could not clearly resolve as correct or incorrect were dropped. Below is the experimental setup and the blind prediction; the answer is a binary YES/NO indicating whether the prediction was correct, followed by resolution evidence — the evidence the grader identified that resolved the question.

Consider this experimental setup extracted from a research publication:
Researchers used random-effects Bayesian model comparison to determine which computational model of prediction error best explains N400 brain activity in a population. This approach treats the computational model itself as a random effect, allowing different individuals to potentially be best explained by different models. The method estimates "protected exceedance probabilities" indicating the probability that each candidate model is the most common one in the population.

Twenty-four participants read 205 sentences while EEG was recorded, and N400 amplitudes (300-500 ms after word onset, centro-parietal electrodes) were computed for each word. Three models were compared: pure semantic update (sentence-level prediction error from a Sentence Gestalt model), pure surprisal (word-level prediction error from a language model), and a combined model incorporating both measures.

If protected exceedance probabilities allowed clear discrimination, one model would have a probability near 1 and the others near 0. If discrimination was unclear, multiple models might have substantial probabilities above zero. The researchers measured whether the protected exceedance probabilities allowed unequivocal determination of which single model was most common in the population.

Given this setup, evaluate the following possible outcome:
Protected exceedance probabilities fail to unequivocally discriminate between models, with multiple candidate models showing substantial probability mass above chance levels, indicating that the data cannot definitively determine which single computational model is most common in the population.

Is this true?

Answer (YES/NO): YES